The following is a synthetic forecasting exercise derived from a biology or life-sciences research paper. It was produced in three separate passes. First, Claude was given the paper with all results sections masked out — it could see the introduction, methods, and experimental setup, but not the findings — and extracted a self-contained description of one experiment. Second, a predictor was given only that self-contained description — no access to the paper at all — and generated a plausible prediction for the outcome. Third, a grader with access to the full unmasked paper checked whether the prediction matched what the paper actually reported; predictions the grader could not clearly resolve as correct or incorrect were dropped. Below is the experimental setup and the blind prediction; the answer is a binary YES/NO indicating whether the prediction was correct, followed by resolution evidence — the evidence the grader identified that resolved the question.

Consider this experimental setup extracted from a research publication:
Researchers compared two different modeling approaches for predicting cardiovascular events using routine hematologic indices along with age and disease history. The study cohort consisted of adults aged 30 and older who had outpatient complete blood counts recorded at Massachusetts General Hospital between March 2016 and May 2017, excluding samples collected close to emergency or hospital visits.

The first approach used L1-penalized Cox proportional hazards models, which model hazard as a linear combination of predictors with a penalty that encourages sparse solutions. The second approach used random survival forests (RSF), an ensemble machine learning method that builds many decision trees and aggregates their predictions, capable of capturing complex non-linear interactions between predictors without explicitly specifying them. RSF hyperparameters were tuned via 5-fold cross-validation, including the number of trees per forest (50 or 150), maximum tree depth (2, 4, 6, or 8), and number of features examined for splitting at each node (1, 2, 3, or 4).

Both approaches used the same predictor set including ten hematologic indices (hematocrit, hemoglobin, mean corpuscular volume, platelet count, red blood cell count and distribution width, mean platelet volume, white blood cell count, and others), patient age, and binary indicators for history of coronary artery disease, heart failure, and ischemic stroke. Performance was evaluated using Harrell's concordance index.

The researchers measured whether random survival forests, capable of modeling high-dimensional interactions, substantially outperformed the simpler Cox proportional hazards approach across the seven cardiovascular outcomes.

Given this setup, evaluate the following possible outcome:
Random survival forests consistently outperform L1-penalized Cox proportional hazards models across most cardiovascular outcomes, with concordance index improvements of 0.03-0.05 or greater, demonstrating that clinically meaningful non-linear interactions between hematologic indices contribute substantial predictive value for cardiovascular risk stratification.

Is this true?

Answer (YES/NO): NO